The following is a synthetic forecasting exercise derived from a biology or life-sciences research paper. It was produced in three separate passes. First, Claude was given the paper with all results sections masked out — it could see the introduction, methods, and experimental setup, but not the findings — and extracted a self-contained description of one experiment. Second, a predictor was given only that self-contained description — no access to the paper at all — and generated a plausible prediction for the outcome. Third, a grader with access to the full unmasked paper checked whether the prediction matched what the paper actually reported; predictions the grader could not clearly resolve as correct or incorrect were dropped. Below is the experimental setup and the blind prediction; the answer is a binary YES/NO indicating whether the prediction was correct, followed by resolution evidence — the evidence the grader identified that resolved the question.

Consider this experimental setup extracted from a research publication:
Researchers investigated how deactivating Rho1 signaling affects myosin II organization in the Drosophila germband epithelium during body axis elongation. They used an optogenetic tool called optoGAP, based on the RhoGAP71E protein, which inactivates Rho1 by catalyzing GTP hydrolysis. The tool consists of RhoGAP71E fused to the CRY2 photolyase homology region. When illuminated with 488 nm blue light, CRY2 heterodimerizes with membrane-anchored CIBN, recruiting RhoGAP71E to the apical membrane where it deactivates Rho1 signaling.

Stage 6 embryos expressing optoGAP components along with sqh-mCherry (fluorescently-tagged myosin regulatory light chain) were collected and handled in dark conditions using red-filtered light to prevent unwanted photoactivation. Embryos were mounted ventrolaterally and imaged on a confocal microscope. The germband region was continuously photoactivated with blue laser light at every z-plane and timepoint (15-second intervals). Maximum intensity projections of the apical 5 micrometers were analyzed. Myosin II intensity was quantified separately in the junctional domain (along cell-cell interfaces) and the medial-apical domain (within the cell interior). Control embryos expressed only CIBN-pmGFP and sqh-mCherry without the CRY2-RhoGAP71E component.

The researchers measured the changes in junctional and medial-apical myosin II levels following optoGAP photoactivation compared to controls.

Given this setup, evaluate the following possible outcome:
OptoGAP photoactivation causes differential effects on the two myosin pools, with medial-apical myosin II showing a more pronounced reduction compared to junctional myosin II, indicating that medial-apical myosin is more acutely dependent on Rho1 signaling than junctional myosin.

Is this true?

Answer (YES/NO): NO